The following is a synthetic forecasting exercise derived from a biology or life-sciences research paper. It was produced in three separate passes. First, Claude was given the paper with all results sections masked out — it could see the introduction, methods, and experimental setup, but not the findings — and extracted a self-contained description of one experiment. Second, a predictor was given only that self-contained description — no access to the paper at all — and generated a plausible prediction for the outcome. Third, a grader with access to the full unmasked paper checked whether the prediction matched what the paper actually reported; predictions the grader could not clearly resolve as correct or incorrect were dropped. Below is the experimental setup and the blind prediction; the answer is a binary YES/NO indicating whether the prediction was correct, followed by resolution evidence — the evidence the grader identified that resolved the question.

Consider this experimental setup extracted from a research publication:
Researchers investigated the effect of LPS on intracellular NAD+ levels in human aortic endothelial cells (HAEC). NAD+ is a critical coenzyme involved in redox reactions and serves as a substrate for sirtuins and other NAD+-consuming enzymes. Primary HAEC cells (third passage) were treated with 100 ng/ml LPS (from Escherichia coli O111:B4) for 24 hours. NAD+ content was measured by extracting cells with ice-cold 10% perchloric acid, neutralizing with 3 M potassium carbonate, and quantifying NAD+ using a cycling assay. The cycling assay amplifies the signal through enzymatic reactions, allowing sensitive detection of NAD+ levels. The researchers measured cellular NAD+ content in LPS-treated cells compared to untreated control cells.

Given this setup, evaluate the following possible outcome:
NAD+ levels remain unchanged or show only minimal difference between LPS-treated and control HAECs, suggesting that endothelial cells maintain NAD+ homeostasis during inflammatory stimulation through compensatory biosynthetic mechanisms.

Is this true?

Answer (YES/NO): YES